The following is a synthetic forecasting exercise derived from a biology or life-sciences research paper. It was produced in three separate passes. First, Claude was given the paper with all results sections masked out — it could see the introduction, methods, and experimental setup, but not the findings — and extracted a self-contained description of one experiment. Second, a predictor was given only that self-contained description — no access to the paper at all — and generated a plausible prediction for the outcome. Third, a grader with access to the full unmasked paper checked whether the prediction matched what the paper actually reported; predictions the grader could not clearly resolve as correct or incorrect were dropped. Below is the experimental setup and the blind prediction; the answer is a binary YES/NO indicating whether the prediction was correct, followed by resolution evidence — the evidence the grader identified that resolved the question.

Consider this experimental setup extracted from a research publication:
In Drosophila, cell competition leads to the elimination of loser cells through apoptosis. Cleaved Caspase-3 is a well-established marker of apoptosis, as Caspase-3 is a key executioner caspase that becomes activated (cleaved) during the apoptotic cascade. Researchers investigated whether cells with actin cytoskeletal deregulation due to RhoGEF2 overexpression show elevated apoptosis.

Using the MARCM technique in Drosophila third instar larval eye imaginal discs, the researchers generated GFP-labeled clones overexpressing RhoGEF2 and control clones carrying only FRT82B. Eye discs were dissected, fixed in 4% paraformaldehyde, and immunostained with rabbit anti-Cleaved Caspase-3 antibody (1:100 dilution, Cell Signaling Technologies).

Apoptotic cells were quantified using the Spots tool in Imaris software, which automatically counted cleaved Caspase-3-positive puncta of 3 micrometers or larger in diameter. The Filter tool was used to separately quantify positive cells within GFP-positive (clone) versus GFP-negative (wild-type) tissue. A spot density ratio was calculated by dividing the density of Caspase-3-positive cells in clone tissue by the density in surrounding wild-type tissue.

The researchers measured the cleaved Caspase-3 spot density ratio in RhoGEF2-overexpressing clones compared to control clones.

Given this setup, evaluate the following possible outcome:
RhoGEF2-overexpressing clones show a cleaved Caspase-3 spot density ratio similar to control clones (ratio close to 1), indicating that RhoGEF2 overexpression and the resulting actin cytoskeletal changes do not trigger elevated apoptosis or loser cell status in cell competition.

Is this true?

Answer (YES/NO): NO